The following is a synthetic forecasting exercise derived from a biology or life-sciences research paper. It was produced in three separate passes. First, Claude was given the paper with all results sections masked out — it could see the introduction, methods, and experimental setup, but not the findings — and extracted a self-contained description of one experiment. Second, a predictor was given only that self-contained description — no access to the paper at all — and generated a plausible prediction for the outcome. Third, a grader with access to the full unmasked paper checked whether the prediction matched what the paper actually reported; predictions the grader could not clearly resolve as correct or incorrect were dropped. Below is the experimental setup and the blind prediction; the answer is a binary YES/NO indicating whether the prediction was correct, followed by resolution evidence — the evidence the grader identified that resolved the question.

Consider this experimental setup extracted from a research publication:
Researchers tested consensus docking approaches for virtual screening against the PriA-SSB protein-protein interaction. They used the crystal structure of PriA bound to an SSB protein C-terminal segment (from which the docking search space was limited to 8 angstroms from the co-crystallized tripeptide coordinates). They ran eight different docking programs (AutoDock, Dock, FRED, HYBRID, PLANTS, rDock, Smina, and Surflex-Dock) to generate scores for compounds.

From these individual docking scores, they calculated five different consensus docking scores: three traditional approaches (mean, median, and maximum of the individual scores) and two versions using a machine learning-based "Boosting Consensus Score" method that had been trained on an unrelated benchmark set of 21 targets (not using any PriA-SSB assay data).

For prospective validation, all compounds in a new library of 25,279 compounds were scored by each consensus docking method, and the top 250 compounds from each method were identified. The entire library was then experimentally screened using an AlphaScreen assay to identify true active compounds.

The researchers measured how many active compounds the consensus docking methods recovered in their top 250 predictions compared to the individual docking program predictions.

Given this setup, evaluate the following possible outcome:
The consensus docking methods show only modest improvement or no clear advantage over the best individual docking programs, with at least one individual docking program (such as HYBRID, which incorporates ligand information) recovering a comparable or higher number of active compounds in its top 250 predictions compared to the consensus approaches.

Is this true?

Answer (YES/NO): NO